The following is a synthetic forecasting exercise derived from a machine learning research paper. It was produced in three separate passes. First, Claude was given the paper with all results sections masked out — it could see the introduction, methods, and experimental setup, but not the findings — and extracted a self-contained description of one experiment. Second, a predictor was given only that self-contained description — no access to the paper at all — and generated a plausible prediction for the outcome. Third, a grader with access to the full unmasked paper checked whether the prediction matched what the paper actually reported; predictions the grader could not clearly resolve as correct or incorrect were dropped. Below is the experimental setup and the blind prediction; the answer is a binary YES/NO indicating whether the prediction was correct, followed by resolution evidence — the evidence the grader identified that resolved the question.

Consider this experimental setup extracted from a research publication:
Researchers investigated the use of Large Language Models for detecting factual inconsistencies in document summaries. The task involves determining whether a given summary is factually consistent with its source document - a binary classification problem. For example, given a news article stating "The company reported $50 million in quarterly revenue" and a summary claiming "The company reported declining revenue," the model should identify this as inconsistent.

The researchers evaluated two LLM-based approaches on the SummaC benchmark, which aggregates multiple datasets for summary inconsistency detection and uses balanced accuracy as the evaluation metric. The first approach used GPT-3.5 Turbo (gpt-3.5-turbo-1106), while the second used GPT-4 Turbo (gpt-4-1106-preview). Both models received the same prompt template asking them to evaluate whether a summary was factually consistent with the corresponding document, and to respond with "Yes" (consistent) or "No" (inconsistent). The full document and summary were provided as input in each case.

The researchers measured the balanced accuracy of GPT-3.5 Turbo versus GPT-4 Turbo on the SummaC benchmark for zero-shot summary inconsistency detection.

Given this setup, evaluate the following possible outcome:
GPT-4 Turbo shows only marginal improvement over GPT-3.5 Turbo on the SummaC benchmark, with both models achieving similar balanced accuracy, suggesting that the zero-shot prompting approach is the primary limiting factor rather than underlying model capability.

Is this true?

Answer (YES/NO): NO